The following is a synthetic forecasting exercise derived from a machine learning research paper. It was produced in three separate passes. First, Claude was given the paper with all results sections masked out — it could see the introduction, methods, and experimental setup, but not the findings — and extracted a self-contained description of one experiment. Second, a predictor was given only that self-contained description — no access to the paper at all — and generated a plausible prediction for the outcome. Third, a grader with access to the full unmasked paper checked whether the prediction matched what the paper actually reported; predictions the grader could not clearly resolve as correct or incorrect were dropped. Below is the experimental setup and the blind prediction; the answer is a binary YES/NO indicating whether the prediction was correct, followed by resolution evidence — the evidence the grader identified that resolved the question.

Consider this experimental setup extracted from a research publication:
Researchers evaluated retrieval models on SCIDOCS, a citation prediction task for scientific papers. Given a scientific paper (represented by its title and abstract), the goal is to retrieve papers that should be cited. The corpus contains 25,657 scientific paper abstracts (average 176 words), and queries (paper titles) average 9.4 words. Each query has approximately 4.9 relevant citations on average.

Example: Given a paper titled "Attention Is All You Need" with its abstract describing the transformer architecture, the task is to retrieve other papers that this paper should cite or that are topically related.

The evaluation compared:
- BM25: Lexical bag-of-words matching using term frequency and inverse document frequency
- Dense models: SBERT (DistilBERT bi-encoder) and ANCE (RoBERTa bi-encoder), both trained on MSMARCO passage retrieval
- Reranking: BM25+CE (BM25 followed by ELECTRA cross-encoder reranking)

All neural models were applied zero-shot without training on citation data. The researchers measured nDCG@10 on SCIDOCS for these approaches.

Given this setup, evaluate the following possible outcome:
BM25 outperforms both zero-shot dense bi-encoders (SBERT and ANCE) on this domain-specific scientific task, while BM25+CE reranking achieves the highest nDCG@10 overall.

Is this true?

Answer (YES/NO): NO